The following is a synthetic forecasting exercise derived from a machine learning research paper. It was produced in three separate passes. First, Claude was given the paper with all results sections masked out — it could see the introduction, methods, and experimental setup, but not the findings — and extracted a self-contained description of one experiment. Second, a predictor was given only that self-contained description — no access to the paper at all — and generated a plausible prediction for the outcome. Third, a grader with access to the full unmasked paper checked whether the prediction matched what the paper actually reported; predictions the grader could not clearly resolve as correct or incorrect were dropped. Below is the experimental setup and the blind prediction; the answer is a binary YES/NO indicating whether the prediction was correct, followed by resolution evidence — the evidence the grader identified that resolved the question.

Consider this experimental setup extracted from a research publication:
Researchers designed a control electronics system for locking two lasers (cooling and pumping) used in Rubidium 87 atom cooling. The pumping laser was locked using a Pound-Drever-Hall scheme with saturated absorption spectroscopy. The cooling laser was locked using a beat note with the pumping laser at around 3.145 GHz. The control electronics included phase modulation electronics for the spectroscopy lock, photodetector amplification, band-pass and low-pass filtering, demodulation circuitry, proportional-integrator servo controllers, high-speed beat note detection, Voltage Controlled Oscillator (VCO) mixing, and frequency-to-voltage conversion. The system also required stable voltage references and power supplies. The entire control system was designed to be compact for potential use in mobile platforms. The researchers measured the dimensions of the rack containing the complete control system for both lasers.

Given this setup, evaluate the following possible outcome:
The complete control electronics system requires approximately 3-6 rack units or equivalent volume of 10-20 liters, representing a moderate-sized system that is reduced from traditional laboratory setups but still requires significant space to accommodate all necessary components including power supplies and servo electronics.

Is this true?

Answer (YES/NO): NO